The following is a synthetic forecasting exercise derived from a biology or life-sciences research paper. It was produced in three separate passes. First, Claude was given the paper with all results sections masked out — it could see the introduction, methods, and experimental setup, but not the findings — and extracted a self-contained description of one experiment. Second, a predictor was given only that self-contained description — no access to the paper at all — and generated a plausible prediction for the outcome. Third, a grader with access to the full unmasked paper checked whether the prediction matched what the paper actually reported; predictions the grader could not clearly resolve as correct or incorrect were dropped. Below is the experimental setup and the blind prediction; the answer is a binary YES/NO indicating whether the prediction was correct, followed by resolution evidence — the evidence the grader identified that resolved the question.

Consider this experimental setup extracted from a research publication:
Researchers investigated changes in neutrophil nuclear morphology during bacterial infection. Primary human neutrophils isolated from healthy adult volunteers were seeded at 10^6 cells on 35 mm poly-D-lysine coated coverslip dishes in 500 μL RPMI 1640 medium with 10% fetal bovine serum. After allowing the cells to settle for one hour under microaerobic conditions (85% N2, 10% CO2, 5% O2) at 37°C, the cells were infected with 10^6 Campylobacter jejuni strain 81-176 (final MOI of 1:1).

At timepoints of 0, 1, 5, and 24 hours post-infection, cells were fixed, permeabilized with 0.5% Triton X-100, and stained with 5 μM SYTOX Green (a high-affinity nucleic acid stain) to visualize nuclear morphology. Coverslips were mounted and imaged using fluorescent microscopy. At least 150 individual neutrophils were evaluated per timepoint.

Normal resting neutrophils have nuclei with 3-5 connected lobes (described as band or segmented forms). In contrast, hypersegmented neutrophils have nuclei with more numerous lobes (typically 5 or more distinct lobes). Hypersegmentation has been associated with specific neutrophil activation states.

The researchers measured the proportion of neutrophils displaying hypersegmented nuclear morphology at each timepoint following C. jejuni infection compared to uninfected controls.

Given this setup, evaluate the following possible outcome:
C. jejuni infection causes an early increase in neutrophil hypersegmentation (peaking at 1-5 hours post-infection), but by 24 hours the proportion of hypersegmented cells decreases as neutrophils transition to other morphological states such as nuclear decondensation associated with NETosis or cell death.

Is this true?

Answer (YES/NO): NO